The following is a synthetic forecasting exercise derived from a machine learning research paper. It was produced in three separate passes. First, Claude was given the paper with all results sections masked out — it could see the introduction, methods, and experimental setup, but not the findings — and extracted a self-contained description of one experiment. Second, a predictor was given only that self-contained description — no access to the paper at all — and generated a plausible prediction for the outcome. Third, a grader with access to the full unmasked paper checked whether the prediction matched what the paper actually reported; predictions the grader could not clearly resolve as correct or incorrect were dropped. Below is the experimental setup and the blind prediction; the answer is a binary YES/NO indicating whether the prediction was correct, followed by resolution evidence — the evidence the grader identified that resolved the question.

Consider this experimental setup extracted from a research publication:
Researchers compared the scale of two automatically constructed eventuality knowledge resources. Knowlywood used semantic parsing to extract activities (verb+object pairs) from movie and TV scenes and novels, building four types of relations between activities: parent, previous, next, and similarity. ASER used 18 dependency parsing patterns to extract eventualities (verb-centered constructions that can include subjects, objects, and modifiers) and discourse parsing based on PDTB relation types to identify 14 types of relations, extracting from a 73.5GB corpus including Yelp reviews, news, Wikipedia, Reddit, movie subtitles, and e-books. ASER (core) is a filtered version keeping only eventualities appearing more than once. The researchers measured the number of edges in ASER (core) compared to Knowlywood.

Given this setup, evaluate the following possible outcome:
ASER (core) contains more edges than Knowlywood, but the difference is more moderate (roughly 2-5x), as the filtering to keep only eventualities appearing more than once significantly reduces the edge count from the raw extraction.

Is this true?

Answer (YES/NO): NO